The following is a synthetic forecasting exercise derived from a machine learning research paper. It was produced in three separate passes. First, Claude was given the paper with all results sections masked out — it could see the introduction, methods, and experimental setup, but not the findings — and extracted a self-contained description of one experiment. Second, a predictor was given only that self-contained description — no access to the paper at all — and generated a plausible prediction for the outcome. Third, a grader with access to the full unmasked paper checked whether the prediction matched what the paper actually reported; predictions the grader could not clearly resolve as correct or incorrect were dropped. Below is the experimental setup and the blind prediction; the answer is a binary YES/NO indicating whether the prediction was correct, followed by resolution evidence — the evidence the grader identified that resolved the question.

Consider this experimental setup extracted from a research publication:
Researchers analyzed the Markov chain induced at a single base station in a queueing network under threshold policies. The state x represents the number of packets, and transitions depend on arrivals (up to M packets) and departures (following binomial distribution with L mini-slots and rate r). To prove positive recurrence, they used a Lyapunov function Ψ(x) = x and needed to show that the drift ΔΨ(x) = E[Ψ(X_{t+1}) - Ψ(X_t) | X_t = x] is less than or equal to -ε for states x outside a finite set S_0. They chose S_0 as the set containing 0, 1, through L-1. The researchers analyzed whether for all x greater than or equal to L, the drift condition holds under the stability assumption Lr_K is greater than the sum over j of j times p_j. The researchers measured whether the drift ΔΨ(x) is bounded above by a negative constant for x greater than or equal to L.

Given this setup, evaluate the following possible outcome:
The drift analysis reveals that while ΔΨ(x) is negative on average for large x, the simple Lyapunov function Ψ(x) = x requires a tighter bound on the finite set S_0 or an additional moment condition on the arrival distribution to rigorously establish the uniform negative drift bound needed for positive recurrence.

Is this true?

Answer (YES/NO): NO